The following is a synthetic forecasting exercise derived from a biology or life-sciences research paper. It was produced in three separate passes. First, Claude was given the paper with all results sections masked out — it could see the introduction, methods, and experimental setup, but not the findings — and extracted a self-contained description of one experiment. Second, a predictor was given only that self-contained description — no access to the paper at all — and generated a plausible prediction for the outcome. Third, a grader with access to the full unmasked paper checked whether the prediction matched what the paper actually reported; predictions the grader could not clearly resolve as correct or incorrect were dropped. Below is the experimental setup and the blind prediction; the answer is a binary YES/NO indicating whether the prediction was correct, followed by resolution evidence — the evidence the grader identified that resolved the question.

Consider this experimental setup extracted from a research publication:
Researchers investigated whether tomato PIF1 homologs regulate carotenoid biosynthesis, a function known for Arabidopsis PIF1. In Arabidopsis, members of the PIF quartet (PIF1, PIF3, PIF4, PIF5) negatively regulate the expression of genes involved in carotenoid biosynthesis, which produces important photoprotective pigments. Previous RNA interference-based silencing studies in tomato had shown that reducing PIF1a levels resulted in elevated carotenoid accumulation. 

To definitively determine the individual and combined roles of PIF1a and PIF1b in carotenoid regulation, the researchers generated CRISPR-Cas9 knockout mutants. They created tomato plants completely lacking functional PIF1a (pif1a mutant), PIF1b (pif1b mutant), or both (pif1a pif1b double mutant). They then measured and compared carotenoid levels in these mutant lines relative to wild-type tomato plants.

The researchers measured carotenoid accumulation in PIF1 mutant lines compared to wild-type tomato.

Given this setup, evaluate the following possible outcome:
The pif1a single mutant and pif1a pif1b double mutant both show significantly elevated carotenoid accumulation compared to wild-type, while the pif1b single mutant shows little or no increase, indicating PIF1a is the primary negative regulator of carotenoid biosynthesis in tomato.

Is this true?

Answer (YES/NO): NO